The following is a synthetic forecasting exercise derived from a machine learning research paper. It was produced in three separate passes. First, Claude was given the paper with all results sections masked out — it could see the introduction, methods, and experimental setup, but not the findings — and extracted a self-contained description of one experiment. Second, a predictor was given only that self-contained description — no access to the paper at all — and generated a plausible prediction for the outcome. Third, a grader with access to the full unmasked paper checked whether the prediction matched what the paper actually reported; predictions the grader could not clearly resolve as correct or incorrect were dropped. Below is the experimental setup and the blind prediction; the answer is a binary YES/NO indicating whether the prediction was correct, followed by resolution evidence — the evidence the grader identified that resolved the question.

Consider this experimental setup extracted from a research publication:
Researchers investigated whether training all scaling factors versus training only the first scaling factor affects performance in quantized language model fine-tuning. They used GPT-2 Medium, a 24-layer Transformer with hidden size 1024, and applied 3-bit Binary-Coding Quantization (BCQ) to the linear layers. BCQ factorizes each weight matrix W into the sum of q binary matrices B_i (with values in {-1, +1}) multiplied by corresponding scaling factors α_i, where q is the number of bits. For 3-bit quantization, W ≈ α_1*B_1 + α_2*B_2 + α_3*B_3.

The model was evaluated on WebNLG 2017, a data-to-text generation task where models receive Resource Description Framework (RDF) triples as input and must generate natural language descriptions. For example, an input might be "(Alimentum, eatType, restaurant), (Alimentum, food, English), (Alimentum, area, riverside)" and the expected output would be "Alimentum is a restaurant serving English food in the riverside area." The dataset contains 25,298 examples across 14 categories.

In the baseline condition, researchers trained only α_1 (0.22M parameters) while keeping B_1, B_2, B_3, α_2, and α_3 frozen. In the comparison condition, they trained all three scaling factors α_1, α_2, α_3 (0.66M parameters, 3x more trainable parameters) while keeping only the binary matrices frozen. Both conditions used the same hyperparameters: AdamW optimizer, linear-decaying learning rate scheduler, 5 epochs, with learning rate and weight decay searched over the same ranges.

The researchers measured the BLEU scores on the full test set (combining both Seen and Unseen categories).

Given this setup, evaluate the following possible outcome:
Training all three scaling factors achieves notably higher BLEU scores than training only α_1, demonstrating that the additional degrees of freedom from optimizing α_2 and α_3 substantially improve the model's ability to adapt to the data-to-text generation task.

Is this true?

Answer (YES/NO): NO